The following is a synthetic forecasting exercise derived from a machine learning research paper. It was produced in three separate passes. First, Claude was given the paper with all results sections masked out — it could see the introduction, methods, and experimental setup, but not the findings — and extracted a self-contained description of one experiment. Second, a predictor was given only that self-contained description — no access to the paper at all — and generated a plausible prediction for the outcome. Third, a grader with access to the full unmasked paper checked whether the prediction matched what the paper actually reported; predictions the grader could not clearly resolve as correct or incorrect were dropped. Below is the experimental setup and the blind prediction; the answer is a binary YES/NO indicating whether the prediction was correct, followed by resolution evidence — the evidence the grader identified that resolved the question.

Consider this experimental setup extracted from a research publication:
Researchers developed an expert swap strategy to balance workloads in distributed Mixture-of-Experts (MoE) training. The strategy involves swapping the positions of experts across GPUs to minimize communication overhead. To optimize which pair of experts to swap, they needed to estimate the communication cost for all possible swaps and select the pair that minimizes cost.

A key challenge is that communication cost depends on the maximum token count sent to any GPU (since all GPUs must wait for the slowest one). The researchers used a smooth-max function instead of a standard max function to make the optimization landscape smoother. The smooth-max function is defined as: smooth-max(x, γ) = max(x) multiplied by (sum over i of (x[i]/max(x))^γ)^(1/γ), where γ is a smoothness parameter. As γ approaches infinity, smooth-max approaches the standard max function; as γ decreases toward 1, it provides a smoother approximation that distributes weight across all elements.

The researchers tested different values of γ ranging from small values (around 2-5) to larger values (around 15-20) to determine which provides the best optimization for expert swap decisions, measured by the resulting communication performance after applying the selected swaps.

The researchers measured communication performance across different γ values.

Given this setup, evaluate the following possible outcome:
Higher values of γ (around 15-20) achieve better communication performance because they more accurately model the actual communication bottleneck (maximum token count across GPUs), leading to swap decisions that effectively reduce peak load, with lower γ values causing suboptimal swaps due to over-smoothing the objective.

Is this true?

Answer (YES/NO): NO